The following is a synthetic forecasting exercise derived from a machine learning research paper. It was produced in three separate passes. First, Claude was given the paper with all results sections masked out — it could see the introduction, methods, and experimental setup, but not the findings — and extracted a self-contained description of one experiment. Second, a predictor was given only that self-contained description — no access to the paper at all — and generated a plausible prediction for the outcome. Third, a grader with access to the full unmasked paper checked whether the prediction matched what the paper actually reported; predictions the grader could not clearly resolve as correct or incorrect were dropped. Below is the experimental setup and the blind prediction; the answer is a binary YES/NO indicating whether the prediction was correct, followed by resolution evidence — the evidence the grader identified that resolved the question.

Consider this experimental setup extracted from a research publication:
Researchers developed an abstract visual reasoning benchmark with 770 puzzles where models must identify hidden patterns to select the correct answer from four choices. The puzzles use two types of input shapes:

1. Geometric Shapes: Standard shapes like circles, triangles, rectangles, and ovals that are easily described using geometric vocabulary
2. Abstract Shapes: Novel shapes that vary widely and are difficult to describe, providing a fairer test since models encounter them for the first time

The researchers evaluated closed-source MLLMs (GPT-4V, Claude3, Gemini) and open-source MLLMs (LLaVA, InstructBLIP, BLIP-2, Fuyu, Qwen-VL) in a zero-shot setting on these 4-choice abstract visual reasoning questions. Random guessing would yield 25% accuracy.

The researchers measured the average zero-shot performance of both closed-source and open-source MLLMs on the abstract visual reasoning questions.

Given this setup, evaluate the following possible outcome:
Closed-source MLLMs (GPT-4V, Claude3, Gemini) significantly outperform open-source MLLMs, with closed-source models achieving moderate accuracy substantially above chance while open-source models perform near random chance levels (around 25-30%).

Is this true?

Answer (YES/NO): NO